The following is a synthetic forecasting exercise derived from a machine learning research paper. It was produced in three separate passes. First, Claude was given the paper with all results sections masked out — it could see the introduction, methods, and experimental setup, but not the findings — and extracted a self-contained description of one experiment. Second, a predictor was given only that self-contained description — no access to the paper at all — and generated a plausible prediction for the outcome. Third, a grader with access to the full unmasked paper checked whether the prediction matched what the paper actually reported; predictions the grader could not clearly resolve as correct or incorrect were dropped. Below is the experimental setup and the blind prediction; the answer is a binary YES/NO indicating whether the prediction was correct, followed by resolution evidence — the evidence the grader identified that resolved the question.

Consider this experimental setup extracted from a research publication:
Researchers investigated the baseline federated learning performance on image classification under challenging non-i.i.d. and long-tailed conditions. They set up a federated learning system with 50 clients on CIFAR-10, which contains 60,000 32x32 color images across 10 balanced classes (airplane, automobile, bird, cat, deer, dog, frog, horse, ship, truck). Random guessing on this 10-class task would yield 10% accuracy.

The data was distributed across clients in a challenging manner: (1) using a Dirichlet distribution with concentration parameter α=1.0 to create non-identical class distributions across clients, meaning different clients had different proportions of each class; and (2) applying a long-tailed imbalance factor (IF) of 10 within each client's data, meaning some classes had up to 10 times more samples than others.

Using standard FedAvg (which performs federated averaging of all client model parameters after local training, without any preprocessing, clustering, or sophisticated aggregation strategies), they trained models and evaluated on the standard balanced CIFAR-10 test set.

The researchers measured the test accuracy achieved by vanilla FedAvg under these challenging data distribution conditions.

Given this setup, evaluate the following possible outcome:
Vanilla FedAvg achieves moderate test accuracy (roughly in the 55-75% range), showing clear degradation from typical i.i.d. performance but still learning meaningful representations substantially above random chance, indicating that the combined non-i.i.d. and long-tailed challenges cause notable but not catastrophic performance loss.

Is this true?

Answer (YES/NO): NO